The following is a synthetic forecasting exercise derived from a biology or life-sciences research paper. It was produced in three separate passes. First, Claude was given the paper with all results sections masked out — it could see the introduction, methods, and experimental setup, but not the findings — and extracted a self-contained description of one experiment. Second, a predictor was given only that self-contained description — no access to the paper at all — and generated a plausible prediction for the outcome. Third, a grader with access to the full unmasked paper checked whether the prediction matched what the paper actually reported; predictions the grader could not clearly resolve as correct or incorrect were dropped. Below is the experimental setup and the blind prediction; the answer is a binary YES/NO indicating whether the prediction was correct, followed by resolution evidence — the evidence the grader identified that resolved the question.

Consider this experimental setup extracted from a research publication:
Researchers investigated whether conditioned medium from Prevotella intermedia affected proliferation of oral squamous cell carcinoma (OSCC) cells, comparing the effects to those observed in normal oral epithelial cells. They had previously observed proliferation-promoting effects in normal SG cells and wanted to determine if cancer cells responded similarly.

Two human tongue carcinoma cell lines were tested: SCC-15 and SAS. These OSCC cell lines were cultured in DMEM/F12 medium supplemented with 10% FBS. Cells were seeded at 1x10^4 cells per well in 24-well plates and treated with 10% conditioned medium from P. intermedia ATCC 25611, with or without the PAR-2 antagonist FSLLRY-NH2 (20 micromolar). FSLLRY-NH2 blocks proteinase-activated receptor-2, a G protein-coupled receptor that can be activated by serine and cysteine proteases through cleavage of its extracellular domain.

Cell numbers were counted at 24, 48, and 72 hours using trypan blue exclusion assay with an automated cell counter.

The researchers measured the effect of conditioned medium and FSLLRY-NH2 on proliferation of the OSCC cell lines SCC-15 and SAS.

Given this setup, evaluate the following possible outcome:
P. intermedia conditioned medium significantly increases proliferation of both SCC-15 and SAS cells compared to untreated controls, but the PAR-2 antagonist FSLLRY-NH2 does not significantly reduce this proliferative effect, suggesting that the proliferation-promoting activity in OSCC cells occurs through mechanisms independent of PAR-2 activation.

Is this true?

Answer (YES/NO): NO